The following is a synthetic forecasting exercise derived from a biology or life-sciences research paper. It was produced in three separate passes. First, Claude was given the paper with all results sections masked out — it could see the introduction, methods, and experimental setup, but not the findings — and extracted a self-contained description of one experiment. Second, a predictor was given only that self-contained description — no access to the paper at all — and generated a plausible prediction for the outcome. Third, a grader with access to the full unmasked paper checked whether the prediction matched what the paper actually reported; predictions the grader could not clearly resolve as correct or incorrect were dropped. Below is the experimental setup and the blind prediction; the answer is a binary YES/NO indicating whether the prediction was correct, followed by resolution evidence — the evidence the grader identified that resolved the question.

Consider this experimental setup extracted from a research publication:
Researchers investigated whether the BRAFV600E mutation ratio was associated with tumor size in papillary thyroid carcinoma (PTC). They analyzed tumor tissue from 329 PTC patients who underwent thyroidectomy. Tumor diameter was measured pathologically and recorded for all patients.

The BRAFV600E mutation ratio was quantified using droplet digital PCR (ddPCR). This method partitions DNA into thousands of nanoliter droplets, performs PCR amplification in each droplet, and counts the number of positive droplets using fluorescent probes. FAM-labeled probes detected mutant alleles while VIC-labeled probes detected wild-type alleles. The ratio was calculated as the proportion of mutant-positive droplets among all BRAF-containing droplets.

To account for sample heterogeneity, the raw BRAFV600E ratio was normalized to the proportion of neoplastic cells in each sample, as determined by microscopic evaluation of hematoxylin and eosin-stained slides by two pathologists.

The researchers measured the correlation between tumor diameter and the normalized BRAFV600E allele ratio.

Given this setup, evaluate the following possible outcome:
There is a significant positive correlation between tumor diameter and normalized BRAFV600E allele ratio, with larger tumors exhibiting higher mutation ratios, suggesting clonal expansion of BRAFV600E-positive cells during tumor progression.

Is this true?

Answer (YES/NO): YES